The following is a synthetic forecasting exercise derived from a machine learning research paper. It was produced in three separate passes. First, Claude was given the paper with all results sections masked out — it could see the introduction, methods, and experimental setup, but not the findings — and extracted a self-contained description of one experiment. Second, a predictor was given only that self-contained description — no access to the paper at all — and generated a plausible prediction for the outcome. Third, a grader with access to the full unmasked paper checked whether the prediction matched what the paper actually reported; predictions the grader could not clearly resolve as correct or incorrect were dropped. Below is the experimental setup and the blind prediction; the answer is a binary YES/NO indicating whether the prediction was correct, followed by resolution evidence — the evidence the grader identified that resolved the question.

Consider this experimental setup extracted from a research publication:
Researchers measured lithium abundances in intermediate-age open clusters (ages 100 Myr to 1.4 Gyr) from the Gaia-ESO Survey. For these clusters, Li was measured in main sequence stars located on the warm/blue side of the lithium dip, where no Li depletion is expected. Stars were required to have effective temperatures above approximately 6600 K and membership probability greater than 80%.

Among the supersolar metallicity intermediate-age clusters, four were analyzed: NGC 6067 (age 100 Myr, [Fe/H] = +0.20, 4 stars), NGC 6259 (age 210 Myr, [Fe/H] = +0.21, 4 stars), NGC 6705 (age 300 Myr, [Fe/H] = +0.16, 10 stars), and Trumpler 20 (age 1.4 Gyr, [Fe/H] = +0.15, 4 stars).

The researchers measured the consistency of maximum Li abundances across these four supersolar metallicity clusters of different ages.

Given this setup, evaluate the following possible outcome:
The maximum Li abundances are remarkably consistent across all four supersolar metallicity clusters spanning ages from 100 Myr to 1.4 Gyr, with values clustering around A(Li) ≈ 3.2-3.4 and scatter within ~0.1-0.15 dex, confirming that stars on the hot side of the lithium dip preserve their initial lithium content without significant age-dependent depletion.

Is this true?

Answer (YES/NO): NO